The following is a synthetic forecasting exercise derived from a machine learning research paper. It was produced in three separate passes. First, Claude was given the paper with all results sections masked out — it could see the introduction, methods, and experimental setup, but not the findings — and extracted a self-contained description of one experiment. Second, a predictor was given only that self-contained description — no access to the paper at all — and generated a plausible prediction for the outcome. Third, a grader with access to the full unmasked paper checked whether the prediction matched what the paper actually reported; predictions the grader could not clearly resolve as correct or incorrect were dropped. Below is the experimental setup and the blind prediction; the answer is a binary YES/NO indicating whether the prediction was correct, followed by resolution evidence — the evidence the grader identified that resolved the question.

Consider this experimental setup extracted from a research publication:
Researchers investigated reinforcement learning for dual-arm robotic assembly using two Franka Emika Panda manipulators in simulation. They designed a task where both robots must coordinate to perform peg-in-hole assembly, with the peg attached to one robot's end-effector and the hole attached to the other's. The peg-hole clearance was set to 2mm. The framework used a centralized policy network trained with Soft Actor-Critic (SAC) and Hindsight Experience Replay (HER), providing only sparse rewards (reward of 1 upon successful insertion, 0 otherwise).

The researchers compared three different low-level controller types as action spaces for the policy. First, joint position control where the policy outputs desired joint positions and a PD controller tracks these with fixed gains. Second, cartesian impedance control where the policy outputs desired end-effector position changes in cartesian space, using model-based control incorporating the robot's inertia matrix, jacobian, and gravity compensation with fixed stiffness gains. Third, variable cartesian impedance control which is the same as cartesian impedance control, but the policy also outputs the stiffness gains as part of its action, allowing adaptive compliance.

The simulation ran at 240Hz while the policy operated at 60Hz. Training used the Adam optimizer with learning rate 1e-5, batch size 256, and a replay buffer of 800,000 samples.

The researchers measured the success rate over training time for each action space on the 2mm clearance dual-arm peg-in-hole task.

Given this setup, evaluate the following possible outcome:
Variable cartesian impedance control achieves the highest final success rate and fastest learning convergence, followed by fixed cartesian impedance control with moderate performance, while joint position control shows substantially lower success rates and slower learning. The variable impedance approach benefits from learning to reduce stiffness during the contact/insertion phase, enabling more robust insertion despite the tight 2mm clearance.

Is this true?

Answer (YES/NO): NO